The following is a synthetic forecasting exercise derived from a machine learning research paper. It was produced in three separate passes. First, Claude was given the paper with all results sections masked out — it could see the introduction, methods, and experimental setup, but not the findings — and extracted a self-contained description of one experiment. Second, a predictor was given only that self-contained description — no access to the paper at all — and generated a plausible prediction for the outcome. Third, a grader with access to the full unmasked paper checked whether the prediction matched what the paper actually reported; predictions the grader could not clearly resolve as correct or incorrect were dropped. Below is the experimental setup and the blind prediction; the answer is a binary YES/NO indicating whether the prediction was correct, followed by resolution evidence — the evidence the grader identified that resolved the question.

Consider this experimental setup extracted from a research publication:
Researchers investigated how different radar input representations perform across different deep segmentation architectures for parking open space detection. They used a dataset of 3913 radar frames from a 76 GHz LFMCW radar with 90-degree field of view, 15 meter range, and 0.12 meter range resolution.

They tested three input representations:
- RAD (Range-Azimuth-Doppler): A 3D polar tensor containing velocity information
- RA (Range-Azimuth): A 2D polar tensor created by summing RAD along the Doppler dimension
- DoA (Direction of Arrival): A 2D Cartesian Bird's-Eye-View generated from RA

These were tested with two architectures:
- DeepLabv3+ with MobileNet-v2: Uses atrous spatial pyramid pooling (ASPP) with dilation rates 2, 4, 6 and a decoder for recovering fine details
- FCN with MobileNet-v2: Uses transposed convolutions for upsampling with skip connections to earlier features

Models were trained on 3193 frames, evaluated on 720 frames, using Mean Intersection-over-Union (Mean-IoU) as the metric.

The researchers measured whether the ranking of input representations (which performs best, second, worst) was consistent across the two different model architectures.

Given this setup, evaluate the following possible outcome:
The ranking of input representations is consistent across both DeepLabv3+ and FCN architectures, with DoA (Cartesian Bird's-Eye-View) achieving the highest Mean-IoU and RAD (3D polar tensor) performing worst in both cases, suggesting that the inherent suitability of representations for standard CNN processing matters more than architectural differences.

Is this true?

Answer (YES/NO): NO